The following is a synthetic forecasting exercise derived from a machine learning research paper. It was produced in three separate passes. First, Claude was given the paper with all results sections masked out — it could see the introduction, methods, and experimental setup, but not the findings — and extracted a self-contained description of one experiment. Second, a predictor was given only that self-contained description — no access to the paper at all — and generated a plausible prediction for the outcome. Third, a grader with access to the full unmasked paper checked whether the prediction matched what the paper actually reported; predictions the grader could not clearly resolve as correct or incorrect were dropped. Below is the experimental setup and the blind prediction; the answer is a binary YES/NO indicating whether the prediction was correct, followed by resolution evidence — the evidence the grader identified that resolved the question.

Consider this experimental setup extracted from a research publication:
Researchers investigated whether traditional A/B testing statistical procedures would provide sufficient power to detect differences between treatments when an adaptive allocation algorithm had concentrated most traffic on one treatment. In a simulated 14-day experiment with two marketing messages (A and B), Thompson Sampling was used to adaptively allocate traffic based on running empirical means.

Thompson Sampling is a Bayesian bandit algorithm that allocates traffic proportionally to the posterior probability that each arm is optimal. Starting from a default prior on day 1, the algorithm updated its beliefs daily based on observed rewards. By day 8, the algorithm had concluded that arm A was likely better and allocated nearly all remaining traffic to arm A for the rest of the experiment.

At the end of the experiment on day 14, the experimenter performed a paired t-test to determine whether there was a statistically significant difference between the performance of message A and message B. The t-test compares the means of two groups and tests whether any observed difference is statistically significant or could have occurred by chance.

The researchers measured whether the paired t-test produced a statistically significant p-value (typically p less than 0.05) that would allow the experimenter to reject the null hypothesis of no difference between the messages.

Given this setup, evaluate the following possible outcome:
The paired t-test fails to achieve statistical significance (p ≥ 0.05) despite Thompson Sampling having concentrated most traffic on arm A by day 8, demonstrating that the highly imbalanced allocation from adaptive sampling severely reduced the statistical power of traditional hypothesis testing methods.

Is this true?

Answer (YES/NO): YES